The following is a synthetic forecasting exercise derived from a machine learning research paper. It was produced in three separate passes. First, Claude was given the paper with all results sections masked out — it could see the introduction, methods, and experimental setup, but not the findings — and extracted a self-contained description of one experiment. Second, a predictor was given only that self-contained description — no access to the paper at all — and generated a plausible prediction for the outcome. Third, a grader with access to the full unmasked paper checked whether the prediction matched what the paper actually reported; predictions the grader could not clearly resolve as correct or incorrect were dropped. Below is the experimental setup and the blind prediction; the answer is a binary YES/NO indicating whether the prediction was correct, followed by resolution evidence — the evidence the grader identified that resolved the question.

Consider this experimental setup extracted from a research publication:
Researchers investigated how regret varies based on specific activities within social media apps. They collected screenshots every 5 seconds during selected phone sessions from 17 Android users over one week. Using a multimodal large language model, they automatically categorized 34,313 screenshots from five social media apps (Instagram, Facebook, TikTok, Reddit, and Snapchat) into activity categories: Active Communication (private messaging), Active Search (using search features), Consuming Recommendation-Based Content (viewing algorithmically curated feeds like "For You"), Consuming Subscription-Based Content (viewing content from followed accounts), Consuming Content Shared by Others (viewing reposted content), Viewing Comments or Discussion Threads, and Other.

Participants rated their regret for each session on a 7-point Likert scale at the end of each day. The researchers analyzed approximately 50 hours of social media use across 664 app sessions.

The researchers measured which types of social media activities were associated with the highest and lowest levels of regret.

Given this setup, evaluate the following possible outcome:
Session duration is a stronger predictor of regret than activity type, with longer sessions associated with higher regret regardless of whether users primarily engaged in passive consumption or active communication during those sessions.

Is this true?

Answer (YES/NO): NO